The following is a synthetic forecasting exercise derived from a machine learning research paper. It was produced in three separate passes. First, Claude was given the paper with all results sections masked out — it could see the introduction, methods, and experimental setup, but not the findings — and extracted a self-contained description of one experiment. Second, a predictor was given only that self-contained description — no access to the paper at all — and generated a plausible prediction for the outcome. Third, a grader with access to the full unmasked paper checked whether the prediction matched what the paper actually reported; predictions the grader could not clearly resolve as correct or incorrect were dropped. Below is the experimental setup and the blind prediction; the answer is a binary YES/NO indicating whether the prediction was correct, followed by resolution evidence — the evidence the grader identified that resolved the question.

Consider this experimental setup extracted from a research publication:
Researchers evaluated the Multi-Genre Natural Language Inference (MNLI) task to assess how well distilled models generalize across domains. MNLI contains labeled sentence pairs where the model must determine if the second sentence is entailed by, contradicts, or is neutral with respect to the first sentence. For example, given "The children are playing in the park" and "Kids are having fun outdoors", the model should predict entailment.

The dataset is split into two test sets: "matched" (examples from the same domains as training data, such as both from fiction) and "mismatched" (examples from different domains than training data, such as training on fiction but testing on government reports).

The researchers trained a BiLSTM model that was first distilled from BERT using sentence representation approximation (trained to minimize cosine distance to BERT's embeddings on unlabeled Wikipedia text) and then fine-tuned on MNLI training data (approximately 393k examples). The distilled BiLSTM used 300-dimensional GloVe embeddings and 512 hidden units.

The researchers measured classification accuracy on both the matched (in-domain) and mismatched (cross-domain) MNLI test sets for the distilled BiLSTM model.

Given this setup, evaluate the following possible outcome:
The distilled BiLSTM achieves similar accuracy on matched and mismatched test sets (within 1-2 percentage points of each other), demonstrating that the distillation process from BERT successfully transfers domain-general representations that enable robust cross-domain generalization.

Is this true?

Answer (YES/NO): YES